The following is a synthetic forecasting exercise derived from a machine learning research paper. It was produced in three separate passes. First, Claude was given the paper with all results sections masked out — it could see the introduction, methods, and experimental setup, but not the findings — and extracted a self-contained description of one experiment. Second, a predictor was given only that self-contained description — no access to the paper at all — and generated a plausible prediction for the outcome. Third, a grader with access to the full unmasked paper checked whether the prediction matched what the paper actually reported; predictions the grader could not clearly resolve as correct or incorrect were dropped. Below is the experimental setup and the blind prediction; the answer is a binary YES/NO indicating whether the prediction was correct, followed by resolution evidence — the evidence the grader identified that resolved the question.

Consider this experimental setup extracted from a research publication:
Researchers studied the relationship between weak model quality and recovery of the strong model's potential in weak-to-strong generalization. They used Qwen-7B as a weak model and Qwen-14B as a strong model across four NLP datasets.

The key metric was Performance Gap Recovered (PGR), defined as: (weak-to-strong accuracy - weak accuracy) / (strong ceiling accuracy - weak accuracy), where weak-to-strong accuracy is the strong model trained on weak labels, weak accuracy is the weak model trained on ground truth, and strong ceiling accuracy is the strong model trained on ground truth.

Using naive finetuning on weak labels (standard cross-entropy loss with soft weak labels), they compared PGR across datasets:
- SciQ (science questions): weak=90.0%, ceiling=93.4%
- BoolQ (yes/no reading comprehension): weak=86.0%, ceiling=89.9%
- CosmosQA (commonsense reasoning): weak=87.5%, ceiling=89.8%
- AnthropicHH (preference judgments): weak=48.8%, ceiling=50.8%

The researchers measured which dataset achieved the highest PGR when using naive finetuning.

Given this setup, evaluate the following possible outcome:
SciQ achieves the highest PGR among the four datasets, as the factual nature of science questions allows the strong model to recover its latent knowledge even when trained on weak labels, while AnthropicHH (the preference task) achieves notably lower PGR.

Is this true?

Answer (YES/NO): NO